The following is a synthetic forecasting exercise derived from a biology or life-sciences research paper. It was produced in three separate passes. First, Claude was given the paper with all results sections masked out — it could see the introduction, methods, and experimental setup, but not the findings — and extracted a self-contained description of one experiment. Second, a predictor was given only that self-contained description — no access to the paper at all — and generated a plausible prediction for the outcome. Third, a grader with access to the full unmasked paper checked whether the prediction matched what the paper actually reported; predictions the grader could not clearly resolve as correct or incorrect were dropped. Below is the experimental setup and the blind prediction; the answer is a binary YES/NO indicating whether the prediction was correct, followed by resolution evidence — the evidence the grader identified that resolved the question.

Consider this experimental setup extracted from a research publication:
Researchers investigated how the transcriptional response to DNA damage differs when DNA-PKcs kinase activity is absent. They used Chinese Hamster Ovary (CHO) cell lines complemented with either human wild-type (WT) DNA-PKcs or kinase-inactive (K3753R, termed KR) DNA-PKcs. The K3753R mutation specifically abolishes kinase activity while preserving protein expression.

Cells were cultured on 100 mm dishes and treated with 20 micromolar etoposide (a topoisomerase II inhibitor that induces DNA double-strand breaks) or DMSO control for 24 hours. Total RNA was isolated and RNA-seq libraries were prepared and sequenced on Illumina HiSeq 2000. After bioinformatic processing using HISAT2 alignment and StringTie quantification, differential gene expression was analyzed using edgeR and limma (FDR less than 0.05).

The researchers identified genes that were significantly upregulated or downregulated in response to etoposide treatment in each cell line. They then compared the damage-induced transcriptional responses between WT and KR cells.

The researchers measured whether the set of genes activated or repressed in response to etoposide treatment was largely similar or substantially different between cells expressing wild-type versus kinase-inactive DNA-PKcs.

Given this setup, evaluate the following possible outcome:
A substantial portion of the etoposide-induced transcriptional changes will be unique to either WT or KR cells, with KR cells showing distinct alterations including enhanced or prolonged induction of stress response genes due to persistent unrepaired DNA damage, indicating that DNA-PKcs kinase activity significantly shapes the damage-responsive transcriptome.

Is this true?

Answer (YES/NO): YES